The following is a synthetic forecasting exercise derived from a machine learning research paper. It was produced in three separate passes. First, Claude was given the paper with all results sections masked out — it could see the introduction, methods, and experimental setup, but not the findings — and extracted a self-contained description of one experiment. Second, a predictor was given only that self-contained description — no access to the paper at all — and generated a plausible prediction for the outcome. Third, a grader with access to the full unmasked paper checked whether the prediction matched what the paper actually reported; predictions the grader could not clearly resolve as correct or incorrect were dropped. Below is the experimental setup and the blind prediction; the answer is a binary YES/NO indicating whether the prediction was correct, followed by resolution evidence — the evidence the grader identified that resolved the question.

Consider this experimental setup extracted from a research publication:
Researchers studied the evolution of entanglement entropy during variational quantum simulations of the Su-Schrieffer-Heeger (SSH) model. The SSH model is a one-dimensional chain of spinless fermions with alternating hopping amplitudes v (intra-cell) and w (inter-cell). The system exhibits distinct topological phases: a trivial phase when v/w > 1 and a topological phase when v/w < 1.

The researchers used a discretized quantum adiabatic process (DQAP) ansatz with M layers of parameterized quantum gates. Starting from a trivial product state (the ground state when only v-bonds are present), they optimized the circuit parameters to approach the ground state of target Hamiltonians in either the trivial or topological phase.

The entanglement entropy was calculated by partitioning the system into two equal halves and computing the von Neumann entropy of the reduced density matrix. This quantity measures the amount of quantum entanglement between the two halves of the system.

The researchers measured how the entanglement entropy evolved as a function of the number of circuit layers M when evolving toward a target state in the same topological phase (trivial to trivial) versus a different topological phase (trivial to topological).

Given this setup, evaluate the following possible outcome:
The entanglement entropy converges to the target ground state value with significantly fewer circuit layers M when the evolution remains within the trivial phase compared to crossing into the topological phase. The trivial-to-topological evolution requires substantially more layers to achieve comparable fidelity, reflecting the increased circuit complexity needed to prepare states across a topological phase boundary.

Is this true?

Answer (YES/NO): YES